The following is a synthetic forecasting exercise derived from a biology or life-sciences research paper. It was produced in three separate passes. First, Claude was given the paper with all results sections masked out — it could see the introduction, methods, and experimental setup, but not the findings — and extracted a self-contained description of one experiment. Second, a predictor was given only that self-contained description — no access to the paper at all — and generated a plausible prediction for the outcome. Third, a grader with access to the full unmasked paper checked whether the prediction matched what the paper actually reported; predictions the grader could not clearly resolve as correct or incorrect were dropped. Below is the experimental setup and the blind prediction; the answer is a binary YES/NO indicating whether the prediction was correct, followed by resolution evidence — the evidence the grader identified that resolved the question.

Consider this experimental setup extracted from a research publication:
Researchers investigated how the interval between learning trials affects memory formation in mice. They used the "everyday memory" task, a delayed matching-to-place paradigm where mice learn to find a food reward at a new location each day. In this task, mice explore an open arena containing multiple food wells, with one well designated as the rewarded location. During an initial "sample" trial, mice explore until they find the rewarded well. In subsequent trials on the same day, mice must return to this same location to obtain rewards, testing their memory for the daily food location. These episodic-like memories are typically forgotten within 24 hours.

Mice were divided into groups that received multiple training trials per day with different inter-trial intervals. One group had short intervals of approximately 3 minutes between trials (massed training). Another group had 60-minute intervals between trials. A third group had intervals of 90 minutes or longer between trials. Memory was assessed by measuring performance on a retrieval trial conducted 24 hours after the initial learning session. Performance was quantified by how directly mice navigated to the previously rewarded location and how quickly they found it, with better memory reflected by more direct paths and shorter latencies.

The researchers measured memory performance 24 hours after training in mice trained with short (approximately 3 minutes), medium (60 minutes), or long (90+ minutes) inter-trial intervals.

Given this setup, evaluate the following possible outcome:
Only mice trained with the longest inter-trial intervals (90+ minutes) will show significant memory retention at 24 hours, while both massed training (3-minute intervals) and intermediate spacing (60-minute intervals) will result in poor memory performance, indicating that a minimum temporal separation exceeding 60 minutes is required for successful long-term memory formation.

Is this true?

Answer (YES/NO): NO